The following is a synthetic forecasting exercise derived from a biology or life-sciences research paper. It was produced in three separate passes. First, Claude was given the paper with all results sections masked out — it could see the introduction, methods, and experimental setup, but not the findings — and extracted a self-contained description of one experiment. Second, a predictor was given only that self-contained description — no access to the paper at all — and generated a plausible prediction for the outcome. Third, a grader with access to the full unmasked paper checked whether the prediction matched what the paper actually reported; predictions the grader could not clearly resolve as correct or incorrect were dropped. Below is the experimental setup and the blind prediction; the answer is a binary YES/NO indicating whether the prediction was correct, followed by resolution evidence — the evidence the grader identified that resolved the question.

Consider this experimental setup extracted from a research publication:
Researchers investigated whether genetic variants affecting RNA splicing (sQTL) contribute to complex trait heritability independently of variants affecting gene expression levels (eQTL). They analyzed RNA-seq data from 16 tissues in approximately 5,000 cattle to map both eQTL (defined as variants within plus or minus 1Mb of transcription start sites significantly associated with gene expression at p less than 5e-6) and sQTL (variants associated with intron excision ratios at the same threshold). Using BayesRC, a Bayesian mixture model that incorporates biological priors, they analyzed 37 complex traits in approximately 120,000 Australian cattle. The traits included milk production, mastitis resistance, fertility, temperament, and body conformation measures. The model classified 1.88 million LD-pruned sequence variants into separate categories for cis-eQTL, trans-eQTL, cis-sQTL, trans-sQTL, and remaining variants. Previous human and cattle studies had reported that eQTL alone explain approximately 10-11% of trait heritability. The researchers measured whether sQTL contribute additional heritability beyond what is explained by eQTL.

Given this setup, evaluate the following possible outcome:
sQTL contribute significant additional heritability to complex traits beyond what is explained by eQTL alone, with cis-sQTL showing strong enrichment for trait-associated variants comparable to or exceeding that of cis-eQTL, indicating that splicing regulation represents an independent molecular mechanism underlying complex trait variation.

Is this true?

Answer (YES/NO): YES